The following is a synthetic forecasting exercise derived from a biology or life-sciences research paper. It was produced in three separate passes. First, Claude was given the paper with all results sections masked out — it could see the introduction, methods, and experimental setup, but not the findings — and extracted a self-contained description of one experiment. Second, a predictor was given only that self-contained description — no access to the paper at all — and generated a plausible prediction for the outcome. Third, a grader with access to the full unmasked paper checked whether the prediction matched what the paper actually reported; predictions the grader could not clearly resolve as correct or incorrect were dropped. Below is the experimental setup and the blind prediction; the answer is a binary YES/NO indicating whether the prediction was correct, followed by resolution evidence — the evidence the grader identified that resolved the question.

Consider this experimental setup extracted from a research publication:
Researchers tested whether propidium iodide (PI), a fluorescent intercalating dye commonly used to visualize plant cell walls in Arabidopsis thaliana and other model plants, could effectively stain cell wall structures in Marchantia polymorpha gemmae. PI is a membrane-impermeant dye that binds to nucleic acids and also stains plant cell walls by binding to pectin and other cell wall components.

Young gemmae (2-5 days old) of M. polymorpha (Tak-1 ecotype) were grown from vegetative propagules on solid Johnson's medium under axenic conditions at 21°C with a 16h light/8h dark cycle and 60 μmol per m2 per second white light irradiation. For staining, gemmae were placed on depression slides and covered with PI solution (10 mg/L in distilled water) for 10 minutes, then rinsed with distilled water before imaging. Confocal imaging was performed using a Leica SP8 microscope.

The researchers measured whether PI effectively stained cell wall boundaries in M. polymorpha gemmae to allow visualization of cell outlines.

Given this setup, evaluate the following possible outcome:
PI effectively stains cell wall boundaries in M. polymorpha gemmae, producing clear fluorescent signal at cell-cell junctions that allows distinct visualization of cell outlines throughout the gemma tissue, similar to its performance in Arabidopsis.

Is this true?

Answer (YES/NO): YES